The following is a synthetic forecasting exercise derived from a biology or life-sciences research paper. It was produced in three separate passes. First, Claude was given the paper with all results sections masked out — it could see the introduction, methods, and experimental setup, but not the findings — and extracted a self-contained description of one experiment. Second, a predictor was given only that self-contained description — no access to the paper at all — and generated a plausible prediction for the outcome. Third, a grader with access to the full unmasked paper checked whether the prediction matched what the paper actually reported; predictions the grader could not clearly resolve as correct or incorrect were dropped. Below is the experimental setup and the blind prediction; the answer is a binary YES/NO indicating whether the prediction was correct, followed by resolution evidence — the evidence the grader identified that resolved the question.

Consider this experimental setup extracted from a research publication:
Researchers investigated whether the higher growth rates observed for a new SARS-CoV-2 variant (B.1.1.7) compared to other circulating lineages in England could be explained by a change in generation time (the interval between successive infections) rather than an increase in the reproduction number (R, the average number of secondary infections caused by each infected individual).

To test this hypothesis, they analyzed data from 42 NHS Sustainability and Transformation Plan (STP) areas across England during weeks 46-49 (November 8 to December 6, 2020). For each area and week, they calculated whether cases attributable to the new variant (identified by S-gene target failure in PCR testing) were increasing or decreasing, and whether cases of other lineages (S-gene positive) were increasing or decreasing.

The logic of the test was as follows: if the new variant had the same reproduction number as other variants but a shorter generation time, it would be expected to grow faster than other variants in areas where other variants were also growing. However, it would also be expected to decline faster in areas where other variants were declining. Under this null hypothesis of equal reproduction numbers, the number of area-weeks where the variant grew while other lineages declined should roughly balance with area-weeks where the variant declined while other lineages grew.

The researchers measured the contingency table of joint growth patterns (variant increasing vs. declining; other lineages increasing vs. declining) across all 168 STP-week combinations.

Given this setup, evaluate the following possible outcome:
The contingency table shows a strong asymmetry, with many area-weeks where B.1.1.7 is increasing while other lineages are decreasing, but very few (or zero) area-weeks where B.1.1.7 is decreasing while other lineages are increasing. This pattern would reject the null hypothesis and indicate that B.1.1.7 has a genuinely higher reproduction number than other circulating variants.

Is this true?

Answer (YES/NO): YES